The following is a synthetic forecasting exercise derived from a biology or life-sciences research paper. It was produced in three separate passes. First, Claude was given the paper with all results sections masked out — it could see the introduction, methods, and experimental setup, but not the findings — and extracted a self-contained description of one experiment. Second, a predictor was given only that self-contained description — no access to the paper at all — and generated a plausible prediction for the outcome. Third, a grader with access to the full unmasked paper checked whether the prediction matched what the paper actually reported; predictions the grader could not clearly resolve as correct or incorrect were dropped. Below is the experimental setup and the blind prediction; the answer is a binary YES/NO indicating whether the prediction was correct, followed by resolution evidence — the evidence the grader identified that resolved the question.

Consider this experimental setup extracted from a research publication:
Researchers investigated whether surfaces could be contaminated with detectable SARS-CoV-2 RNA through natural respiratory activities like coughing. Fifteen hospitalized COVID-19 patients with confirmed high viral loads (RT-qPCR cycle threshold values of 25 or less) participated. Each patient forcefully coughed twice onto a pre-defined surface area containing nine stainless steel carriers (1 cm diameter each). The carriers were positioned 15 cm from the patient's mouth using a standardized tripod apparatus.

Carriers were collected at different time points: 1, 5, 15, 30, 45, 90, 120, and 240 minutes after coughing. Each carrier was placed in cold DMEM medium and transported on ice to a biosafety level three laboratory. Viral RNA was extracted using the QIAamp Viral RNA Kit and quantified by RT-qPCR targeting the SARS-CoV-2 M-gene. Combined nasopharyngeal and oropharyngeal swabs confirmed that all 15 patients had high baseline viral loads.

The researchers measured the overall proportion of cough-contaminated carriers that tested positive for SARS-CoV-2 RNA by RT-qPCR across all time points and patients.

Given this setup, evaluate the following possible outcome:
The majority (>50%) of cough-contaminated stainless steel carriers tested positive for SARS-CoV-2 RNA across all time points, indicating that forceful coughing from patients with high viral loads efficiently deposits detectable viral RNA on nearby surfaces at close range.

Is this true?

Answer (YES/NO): NO